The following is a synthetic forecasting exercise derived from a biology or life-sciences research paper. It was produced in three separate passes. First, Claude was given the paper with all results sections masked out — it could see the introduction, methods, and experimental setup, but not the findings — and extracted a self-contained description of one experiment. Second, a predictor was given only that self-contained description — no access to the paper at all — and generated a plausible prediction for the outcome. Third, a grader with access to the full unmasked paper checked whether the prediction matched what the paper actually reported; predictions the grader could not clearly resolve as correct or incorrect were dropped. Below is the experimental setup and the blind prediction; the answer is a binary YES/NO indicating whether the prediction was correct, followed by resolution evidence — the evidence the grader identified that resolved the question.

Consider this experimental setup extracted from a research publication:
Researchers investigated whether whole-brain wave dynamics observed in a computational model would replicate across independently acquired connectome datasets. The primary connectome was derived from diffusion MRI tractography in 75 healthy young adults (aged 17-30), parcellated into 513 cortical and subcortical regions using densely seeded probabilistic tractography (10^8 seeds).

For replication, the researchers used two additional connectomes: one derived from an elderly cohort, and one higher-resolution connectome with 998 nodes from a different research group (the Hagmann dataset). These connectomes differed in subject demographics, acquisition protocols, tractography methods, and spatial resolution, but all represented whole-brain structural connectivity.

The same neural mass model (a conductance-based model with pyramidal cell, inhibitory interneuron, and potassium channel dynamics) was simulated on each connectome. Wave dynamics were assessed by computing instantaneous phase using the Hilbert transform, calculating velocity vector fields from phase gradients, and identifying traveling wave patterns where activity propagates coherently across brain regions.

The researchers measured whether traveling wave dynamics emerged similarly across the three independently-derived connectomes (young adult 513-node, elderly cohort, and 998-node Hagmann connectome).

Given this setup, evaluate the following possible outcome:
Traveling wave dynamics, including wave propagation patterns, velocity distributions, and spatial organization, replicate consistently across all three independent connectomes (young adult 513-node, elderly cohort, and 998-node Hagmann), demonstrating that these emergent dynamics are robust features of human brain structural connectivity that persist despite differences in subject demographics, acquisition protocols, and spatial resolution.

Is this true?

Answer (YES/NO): YES